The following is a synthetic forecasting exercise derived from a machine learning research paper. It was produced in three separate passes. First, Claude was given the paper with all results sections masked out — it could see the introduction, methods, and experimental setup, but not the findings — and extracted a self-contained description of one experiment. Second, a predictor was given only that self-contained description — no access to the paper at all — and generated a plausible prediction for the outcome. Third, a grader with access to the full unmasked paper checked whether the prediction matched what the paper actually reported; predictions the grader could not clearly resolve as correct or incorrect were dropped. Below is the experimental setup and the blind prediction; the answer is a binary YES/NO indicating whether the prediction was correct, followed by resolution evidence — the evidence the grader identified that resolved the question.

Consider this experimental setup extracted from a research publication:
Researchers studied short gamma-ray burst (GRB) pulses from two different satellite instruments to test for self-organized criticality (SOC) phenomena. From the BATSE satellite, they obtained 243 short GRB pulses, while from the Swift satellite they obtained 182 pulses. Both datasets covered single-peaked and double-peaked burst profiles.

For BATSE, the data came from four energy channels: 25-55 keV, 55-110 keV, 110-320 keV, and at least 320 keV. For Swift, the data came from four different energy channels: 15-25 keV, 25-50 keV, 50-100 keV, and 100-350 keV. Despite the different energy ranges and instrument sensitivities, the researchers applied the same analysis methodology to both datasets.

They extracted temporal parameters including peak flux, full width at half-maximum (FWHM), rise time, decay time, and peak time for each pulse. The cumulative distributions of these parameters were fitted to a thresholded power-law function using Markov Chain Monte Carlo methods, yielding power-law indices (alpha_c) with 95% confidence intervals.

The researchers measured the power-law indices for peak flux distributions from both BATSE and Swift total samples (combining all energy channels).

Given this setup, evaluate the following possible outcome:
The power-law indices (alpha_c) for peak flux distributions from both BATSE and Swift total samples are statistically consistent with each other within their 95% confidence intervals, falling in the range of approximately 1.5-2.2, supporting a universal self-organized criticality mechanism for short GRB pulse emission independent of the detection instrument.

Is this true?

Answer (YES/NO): NO